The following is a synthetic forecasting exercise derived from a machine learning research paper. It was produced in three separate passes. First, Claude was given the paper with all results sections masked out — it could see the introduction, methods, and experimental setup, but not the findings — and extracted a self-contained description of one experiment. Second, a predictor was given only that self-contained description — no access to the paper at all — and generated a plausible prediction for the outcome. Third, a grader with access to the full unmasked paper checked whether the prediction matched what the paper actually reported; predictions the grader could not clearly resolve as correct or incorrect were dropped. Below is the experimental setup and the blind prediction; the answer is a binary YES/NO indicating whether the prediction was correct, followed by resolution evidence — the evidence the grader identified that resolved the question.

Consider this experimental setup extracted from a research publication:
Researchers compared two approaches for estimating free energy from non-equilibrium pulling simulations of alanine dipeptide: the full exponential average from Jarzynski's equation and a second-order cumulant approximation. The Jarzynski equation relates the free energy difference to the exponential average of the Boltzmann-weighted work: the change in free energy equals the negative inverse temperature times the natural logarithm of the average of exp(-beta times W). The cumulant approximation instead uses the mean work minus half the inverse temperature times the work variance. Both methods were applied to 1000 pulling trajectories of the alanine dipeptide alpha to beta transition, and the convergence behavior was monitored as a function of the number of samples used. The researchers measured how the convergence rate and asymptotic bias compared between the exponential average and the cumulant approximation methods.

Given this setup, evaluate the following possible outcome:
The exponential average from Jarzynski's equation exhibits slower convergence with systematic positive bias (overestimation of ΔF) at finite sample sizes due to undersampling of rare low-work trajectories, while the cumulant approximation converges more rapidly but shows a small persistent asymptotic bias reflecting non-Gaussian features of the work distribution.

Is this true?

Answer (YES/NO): NO